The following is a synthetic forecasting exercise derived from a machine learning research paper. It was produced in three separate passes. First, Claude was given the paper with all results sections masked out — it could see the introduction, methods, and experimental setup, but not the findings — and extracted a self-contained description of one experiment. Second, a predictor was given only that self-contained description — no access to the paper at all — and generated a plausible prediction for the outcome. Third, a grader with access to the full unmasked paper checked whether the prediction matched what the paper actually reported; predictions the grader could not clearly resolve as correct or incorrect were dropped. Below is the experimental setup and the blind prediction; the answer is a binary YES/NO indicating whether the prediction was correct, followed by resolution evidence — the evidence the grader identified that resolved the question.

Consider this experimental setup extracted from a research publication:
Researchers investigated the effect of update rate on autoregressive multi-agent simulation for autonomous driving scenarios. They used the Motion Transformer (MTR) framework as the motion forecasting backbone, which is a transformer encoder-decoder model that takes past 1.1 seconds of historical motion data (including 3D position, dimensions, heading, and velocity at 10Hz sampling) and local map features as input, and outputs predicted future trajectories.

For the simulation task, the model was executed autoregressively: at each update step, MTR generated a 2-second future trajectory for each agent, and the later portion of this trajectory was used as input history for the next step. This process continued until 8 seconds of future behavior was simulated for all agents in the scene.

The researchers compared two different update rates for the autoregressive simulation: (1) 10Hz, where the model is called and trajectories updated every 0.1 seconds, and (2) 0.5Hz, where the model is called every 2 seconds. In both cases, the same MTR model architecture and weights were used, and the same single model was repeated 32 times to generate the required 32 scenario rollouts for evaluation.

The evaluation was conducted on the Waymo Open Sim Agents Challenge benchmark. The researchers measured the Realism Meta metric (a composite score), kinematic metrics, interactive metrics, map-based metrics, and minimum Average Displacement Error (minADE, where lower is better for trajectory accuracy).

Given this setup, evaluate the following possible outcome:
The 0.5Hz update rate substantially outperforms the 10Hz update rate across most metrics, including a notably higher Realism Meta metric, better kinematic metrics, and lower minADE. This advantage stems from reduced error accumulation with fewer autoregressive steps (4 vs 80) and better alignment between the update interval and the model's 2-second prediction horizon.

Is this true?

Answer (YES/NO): YES